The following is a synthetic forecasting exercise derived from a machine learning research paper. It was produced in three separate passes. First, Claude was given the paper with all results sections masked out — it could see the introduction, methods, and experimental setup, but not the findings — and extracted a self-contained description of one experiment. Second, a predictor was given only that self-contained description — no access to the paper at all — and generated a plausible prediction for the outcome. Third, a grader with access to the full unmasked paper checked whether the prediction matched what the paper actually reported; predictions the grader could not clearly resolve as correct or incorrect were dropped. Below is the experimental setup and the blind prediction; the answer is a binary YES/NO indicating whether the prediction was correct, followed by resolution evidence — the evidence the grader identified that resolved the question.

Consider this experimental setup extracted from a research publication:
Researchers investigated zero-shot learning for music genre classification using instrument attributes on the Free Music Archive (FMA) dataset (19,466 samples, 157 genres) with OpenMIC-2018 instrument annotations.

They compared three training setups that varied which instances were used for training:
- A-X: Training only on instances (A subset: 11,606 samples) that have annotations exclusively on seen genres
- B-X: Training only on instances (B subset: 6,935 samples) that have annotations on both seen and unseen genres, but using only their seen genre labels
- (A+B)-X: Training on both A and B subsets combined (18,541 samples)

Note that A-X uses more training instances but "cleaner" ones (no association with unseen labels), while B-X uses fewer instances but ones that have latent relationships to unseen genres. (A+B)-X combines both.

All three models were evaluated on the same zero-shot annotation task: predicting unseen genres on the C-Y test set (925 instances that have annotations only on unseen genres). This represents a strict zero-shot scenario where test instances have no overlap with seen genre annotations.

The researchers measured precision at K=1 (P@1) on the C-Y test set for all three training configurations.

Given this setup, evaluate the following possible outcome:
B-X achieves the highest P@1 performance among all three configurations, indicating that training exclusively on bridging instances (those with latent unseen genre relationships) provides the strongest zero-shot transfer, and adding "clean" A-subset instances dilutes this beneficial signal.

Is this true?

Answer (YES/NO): NO